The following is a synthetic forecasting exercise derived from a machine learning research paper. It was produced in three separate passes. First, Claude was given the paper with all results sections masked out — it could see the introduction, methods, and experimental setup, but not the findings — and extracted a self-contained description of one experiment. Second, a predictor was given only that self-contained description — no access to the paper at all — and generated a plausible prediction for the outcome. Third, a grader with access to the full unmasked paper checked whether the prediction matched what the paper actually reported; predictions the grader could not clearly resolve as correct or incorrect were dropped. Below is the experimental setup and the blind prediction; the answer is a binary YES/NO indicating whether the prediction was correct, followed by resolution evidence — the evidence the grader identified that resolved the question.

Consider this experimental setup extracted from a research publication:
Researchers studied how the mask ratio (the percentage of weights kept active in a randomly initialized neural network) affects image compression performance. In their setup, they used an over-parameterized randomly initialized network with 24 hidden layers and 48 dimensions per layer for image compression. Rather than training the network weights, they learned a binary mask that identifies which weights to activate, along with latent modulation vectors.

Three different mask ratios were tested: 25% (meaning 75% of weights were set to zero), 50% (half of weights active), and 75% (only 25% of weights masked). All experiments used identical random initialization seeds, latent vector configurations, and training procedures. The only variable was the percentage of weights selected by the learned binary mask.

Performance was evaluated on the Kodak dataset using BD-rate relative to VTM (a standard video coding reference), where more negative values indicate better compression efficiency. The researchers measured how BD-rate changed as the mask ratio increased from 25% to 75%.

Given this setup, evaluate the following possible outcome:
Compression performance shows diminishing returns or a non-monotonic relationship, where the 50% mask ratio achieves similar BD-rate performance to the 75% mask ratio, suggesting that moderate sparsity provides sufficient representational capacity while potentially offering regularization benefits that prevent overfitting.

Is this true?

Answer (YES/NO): NO